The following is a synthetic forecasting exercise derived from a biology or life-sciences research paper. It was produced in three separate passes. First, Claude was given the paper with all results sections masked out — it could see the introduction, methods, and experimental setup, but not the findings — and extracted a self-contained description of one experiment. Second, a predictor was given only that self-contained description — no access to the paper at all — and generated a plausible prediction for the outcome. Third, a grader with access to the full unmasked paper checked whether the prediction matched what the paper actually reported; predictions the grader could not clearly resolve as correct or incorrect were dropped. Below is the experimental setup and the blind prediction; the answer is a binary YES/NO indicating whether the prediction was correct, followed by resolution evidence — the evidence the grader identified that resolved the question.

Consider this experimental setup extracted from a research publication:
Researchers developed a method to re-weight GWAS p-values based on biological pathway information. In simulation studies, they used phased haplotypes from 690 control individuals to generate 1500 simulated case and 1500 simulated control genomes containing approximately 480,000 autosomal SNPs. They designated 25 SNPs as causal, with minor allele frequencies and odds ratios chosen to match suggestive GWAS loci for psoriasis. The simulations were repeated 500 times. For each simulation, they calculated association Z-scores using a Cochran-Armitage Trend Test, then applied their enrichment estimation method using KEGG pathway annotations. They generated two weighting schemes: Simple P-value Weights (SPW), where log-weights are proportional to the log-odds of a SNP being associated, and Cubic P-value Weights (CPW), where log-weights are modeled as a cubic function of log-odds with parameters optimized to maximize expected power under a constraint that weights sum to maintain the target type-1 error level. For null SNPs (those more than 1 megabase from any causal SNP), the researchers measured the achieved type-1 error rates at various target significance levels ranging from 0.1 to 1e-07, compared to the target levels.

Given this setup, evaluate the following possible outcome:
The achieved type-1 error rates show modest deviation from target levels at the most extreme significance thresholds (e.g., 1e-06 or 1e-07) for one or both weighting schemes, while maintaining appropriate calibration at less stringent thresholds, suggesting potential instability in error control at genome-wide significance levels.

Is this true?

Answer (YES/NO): NO